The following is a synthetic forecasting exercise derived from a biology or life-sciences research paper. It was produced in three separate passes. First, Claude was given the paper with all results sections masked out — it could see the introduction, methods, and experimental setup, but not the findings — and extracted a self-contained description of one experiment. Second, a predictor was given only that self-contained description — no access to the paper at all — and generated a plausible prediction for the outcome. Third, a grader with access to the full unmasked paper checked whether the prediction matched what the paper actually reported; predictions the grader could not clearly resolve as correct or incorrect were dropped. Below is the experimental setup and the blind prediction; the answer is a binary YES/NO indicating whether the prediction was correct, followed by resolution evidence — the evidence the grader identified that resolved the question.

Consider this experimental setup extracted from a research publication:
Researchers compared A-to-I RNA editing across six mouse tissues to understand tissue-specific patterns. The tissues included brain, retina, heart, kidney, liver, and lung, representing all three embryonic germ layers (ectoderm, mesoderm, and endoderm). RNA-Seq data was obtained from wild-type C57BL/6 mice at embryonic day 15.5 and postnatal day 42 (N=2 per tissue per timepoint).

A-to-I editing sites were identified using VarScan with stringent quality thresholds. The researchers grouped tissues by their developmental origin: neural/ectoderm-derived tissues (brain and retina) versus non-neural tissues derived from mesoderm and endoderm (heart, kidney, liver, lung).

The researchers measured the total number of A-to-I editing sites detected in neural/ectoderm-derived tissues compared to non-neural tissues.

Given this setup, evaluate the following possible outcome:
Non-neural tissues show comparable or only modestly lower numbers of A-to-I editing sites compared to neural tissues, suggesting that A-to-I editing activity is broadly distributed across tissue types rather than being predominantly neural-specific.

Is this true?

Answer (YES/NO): YES